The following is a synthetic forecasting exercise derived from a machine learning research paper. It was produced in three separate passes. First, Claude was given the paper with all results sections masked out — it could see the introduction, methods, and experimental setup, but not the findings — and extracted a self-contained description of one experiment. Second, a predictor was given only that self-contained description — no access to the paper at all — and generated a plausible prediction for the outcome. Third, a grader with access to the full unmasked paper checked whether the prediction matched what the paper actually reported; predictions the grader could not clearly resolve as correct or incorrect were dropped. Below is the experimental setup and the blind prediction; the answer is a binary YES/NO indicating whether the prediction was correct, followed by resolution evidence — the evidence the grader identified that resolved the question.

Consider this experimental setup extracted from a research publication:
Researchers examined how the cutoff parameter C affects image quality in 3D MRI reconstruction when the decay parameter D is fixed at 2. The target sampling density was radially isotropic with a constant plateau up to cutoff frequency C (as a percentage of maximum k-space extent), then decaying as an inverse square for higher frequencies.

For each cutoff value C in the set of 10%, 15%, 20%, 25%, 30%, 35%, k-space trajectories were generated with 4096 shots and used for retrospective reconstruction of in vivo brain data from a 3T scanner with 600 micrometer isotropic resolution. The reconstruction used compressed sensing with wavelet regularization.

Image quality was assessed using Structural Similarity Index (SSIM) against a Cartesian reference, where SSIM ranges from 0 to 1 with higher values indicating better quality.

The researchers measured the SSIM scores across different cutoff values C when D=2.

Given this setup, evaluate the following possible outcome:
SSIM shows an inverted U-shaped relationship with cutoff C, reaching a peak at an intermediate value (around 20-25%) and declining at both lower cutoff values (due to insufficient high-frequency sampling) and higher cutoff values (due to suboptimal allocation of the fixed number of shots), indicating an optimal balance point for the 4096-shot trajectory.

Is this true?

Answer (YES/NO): NO